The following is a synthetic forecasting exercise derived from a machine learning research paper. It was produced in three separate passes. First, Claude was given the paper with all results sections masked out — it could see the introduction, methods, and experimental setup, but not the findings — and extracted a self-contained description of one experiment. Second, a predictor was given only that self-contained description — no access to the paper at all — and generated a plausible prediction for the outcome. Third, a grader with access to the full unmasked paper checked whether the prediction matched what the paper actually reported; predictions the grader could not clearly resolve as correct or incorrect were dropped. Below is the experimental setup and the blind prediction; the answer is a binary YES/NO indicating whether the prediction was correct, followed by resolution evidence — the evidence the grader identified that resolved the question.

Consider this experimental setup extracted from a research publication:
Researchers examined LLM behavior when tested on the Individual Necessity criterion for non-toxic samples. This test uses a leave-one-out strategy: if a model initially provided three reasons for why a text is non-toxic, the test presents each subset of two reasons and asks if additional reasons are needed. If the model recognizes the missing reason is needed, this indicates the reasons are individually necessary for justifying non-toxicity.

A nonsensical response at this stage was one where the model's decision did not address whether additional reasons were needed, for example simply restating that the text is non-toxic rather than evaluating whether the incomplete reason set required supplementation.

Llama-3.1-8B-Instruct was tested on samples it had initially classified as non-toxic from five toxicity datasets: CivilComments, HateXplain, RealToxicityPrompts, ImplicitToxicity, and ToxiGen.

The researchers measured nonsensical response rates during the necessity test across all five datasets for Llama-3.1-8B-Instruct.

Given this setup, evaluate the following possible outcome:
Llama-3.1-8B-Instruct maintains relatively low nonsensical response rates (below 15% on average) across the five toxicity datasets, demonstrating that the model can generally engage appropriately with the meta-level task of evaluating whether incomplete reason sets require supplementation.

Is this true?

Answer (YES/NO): NO